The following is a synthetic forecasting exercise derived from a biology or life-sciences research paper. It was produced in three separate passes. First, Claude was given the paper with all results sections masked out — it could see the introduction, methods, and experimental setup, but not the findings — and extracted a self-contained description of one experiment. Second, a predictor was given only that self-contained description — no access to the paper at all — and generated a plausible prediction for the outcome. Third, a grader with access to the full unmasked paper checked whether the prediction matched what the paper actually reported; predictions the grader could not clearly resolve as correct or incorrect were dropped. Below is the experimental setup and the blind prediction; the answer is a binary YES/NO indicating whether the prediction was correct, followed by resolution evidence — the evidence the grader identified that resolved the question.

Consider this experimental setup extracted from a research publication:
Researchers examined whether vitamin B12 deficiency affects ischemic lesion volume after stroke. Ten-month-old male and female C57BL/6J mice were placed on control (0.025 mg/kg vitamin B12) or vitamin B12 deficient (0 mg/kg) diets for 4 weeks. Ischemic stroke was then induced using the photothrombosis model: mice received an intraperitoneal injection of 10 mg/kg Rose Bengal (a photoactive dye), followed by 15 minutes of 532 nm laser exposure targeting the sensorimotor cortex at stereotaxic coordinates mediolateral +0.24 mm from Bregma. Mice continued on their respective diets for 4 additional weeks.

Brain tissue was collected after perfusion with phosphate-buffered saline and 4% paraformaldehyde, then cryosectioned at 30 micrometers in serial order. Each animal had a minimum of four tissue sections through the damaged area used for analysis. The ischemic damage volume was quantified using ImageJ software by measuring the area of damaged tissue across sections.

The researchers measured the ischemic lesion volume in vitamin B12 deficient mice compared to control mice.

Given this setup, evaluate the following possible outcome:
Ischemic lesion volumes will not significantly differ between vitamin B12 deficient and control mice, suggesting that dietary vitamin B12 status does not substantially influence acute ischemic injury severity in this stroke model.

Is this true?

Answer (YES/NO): YES